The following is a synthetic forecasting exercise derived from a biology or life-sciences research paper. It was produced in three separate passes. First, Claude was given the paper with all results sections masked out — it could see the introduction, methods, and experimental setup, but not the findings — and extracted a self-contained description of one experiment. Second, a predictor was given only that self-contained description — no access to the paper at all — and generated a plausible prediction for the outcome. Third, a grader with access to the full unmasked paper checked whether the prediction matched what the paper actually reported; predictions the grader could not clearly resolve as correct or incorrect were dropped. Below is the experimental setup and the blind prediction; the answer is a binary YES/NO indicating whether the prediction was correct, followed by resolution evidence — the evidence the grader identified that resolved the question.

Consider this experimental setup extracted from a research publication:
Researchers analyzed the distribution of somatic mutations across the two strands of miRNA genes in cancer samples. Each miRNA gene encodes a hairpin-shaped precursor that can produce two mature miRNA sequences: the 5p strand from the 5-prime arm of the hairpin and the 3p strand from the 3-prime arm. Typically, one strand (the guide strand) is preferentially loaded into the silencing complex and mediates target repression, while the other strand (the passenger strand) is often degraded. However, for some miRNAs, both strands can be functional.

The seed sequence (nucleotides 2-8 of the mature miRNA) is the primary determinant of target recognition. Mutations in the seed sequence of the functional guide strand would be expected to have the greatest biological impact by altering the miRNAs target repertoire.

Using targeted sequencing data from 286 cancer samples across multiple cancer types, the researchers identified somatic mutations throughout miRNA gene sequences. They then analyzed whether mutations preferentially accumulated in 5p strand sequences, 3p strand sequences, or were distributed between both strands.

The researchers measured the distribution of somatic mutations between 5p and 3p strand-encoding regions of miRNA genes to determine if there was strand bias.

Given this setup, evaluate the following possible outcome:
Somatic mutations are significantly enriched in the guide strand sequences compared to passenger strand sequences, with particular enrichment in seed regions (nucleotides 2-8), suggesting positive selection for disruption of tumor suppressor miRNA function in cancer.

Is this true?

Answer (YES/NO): NO